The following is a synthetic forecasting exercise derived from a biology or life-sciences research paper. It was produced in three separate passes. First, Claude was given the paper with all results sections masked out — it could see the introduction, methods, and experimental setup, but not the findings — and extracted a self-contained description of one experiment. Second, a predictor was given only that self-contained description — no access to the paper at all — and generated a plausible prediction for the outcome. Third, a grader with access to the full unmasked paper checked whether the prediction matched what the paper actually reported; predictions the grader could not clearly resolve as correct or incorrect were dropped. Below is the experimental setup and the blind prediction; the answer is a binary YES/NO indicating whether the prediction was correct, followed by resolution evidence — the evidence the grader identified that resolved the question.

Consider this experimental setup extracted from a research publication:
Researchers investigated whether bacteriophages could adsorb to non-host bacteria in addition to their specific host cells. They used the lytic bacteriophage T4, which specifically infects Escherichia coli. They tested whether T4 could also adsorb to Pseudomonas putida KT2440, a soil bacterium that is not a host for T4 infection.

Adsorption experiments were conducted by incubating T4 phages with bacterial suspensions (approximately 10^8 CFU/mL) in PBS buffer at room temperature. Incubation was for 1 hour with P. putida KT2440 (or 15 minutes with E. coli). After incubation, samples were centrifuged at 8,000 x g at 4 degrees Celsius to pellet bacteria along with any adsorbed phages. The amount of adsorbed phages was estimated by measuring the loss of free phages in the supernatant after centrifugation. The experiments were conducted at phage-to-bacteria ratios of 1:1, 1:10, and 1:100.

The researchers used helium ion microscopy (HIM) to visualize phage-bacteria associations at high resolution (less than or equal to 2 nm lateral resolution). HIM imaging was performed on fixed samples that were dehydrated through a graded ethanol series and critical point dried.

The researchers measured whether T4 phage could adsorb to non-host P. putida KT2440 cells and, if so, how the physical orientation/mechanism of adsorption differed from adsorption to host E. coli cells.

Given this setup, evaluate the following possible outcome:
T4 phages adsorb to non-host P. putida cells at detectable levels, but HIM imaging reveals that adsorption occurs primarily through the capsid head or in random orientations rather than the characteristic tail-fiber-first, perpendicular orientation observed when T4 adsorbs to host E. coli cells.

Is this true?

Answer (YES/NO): YES